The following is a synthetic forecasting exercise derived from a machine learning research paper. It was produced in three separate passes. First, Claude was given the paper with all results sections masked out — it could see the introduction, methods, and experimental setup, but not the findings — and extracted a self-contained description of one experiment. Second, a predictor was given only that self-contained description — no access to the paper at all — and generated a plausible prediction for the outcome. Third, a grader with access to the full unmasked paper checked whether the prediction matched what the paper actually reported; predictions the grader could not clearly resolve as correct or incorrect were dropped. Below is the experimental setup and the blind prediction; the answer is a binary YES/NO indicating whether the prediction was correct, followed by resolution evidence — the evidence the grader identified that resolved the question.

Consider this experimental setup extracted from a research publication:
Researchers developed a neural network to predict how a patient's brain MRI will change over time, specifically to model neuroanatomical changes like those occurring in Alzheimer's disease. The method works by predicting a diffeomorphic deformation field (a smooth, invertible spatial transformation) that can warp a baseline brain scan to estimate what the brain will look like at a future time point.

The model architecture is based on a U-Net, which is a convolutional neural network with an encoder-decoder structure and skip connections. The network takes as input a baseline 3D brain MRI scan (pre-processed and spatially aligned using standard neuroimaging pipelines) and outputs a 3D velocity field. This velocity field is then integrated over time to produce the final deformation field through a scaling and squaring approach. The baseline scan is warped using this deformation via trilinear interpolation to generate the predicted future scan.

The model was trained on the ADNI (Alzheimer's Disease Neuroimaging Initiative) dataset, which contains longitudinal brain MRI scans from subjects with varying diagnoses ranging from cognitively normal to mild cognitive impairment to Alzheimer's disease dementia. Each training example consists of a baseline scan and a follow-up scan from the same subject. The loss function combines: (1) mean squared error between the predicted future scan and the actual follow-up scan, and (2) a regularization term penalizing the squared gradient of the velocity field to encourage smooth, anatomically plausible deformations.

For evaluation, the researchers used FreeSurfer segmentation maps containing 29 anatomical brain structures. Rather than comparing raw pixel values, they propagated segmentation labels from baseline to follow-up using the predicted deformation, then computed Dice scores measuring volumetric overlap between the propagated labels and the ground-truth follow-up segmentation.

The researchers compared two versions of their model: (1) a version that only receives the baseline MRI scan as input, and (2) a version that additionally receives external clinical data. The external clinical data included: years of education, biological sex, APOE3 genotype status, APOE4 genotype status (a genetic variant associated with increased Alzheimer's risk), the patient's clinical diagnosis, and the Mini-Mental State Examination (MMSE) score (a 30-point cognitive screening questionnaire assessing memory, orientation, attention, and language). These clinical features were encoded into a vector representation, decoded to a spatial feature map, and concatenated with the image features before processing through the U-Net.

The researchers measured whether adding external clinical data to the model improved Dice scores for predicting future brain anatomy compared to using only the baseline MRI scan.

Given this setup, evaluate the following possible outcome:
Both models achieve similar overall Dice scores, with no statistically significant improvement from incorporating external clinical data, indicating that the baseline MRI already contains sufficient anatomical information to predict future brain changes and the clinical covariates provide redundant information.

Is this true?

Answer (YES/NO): NO